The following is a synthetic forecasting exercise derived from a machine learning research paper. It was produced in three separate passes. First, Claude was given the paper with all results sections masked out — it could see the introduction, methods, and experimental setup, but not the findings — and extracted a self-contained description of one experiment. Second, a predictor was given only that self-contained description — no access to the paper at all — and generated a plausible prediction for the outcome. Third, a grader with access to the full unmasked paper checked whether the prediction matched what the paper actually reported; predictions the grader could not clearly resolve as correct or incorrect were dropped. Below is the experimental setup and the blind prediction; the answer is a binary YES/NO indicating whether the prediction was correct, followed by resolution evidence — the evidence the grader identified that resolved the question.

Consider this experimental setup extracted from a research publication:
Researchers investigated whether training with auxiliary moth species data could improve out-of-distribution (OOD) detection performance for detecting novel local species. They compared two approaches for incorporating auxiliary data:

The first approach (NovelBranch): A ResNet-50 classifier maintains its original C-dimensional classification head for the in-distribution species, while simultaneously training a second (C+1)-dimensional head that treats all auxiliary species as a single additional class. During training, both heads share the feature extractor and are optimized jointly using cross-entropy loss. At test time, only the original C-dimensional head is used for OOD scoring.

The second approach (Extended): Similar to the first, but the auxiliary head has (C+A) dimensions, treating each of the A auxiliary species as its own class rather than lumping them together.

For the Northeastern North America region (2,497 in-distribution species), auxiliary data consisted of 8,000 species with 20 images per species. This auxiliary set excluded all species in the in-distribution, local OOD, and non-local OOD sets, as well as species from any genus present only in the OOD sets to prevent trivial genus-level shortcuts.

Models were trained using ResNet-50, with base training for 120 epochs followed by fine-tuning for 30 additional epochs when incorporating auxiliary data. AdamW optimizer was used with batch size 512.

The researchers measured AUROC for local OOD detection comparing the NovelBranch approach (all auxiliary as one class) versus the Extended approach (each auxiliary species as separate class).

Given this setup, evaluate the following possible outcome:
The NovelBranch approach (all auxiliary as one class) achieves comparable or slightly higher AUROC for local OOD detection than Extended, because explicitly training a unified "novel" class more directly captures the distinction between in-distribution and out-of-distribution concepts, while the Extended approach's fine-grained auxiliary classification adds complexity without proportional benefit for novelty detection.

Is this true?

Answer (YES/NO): YES